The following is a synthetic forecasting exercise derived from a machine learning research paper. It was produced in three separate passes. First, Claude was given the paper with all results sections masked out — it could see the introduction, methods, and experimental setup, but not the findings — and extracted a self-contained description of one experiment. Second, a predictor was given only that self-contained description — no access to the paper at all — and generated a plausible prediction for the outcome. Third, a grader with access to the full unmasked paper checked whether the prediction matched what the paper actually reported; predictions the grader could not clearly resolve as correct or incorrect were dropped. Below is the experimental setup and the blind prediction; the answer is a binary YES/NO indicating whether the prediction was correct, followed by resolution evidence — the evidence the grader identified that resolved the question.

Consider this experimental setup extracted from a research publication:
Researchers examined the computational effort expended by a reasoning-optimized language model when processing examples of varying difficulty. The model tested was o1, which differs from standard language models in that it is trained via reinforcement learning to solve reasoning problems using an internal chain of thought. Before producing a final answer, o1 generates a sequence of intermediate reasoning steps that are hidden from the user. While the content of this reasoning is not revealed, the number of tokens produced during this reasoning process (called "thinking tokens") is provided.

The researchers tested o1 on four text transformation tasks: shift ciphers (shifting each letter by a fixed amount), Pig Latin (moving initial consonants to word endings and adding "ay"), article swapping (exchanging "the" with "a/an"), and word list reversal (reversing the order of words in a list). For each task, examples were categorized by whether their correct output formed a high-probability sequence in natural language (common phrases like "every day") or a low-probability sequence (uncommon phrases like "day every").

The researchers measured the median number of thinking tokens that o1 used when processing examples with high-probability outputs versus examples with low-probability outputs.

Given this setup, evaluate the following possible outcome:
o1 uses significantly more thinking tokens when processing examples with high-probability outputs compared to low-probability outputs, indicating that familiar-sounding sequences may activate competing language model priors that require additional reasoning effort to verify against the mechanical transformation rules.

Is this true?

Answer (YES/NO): NO